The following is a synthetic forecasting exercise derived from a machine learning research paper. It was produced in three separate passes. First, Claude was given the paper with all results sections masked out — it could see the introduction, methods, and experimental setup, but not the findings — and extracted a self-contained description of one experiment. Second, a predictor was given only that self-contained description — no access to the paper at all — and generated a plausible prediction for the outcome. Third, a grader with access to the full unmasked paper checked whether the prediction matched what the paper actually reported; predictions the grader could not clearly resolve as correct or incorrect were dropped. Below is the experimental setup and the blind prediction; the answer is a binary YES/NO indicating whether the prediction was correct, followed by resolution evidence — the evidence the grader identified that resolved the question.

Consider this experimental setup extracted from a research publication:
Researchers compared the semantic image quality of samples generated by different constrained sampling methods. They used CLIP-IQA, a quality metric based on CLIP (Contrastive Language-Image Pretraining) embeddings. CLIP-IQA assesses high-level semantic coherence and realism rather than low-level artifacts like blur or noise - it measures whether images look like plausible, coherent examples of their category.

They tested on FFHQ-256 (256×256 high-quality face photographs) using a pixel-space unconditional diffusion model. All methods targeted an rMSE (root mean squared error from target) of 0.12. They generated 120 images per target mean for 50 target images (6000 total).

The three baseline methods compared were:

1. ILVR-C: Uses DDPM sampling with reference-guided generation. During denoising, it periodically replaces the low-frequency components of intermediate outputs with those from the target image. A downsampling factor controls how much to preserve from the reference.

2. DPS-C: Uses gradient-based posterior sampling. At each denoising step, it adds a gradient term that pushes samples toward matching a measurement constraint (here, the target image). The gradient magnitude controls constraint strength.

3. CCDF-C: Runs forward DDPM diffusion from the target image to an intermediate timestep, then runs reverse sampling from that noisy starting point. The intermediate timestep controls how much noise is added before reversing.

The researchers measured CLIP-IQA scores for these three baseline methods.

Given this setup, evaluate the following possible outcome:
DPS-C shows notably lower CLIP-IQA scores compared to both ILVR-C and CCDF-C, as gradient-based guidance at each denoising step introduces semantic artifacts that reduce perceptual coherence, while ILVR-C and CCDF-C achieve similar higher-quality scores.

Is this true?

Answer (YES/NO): NO